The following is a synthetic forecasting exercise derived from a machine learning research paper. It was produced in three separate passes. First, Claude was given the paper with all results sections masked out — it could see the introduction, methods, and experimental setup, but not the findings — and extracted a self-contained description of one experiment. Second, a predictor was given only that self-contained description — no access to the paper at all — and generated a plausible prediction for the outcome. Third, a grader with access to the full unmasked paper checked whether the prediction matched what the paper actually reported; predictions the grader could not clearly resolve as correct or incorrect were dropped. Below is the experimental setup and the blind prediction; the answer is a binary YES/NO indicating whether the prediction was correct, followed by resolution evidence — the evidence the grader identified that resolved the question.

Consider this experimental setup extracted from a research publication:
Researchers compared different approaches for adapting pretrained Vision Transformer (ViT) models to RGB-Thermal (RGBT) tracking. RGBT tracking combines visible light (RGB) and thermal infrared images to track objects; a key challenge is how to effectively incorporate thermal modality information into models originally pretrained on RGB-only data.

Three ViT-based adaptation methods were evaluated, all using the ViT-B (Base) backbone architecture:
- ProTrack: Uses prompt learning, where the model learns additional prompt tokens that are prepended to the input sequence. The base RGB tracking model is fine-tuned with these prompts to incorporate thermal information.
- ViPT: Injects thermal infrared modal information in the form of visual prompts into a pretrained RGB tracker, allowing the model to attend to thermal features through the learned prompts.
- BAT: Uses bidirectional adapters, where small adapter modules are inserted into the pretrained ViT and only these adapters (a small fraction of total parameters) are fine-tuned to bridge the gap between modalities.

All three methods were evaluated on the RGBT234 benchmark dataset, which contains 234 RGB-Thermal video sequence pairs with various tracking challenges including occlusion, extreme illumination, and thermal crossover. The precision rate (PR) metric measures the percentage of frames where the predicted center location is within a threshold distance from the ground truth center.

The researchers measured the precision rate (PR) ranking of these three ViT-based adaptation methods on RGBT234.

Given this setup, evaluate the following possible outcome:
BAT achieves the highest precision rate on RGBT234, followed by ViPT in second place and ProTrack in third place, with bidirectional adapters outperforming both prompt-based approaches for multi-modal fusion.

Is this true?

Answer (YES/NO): YES